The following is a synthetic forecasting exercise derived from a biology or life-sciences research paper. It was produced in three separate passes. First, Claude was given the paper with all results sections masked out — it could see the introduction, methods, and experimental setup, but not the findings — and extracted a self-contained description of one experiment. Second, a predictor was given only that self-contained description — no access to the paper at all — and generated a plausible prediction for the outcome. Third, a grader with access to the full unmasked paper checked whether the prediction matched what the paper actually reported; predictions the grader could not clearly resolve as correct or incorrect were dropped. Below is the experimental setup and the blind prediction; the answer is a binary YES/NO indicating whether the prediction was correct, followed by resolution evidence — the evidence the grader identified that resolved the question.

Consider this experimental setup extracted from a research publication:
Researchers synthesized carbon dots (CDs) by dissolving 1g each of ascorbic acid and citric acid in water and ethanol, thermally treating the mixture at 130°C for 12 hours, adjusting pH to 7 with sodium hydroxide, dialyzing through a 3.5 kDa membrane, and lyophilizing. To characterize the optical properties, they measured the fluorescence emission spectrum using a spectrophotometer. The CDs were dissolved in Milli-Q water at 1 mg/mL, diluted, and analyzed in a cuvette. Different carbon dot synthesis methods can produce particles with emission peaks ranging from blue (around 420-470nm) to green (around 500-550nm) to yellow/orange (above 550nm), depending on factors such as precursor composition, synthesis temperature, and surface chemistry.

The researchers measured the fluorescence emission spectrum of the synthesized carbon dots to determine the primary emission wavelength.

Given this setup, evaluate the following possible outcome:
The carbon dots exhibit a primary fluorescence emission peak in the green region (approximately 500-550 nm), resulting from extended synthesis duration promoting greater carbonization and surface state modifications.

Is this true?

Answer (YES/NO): NO